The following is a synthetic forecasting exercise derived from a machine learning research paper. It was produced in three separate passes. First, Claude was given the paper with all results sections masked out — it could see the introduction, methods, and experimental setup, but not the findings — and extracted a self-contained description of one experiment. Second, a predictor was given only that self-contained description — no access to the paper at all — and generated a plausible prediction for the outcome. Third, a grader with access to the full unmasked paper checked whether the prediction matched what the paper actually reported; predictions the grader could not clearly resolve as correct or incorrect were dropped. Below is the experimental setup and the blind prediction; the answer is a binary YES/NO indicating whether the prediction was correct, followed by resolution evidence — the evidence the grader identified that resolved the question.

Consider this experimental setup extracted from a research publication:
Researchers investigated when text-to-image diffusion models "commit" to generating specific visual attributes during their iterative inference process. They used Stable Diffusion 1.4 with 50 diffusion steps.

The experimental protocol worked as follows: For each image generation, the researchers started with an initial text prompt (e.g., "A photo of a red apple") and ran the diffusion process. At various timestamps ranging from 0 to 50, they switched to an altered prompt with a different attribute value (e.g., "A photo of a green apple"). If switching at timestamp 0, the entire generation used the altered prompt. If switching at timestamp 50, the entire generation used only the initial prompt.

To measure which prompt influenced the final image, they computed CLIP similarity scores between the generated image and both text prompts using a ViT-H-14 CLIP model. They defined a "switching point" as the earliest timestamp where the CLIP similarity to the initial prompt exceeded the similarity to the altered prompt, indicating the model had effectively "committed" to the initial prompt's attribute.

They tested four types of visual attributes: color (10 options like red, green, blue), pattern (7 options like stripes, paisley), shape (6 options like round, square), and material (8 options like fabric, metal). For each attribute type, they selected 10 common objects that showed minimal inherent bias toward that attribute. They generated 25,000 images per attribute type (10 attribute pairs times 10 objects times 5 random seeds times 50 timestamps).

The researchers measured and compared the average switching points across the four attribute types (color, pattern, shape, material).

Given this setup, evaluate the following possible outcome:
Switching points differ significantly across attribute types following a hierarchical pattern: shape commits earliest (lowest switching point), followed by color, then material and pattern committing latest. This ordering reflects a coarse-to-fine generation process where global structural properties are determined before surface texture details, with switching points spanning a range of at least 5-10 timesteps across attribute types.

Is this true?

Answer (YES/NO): NO